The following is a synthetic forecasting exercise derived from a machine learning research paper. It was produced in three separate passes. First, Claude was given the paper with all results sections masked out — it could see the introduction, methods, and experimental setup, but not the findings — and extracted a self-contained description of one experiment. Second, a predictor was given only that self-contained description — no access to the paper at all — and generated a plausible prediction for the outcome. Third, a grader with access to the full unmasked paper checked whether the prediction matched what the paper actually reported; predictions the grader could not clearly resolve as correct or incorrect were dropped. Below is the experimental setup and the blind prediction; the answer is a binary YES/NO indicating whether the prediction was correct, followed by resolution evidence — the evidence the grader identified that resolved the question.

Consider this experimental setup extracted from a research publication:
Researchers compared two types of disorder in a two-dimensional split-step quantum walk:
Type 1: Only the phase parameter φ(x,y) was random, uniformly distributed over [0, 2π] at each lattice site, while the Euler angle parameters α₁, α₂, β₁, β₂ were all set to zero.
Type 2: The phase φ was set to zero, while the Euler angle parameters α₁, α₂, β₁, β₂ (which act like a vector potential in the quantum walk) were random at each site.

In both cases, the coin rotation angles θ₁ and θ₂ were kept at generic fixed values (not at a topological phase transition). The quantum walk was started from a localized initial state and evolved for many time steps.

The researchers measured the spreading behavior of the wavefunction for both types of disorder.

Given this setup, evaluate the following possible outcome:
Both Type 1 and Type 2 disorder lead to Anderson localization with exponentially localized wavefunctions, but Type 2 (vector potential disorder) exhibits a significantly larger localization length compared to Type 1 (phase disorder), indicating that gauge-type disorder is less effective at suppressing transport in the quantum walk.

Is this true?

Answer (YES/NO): NO